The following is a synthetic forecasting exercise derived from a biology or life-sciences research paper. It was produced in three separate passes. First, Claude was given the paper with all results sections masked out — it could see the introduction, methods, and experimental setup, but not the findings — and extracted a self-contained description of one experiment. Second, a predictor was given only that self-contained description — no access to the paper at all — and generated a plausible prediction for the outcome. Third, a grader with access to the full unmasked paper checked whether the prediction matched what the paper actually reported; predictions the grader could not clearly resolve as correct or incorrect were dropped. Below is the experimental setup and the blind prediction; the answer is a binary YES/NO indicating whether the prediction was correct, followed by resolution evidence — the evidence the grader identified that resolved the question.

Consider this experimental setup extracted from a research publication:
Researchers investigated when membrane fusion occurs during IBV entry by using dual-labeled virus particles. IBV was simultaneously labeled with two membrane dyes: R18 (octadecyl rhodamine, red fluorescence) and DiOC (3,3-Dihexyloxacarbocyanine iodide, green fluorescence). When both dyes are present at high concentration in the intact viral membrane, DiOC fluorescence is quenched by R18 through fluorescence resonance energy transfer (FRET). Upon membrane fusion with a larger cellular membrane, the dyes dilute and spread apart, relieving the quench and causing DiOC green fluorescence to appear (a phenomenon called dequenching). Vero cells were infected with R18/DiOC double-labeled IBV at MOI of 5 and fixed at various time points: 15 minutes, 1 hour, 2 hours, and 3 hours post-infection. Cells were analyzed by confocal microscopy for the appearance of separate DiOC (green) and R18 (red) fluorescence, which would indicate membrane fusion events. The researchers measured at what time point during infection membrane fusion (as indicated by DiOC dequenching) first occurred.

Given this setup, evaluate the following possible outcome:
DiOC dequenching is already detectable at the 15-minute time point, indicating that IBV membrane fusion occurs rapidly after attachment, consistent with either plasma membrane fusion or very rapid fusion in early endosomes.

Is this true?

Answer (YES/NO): NO